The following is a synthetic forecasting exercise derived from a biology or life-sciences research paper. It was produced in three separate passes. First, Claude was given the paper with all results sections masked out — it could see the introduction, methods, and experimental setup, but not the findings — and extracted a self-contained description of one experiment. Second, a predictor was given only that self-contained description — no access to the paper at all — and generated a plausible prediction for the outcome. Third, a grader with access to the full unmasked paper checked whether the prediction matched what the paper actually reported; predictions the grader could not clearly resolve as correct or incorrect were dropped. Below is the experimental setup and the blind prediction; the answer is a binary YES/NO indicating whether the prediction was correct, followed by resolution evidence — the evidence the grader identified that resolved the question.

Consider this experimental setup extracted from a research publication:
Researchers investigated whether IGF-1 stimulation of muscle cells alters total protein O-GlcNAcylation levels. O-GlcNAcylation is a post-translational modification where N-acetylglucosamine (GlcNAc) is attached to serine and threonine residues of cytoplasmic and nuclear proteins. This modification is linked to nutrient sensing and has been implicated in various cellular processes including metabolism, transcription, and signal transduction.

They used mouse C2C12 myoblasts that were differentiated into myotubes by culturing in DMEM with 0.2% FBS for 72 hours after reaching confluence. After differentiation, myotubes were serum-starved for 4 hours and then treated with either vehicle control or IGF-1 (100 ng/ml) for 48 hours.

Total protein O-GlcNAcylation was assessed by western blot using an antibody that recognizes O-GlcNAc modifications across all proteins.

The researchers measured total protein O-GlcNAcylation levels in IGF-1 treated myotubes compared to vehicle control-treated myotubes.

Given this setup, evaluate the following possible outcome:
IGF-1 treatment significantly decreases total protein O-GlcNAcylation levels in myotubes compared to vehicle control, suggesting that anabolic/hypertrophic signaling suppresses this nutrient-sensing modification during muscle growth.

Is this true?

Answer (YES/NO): NO